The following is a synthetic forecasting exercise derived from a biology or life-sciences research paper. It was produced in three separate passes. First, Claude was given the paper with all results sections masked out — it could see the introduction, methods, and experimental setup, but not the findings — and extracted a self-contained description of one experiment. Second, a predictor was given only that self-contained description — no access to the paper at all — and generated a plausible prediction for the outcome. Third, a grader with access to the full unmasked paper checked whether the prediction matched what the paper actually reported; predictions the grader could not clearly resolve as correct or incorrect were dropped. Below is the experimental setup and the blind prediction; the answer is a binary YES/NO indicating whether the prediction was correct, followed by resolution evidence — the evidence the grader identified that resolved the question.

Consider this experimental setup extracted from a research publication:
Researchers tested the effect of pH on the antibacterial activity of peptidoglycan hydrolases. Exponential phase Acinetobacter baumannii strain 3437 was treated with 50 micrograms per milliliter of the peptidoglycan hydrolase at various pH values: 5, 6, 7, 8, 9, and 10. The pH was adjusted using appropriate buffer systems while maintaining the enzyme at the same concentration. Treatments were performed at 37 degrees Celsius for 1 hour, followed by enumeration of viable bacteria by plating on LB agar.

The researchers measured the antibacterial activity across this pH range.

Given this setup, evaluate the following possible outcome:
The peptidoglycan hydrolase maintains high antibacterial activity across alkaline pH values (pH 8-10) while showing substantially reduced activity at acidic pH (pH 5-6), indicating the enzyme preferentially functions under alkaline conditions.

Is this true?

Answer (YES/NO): NO